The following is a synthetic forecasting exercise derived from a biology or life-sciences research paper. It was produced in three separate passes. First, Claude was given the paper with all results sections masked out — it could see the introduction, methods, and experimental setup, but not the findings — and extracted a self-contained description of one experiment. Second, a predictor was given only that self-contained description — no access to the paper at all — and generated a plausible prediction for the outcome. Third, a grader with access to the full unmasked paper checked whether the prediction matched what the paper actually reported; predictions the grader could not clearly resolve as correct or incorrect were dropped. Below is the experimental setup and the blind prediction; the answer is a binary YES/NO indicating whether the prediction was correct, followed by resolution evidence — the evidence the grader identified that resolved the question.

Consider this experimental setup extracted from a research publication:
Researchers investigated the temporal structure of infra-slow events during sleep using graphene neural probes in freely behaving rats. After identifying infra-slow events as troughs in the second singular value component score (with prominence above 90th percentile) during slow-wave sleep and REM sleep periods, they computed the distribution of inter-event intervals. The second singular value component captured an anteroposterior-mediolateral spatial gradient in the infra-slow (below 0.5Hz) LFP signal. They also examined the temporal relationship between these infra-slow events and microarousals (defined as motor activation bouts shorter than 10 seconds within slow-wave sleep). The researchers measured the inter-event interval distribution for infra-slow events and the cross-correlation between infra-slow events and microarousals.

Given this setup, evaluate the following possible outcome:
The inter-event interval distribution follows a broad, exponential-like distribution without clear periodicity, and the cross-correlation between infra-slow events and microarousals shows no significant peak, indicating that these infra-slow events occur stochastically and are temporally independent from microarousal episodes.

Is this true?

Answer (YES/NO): NO